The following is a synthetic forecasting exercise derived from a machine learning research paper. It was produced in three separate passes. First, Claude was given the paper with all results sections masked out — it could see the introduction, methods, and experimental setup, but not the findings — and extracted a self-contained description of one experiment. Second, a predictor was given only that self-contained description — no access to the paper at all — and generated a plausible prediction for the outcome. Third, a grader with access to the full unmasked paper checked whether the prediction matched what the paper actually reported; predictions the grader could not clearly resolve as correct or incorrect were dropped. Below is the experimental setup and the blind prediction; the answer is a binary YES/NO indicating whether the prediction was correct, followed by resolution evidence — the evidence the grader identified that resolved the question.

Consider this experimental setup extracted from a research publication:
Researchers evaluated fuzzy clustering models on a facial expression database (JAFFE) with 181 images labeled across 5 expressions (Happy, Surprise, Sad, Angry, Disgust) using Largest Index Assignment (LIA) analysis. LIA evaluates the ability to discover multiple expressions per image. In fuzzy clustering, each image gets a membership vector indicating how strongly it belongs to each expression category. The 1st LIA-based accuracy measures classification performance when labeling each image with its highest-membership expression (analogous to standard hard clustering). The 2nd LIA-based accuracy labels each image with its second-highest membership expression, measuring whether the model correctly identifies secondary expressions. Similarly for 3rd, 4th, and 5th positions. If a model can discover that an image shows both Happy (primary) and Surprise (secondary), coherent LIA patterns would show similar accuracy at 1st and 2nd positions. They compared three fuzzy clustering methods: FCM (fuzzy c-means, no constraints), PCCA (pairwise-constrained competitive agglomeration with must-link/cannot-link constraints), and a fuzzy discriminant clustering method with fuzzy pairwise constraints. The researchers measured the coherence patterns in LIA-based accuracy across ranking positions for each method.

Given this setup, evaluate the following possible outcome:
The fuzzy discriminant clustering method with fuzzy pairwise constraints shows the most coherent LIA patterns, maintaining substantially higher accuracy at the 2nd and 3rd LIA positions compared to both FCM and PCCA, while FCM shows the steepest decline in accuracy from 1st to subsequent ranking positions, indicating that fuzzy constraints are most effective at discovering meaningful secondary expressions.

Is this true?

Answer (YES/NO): NO